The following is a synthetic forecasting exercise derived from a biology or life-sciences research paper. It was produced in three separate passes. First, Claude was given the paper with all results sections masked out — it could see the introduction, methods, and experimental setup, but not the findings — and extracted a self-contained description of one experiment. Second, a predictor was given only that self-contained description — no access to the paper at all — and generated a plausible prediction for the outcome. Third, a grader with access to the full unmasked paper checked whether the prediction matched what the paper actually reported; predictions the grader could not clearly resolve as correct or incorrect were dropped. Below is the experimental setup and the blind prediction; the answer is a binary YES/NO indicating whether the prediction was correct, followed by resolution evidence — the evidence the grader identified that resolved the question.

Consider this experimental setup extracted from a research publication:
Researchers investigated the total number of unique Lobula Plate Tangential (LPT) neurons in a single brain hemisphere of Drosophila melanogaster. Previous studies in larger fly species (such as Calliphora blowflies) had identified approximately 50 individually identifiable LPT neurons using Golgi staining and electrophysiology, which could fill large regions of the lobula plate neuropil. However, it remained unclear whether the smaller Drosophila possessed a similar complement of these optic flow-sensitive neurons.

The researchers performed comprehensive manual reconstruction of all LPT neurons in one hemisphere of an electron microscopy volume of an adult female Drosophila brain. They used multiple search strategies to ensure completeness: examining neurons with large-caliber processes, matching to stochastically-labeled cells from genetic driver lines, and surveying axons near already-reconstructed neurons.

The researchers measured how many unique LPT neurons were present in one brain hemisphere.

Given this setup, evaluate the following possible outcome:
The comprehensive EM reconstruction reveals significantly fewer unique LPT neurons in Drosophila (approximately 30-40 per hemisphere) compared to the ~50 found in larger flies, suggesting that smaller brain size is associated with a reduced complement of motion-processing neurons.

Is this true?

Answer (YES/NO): NO